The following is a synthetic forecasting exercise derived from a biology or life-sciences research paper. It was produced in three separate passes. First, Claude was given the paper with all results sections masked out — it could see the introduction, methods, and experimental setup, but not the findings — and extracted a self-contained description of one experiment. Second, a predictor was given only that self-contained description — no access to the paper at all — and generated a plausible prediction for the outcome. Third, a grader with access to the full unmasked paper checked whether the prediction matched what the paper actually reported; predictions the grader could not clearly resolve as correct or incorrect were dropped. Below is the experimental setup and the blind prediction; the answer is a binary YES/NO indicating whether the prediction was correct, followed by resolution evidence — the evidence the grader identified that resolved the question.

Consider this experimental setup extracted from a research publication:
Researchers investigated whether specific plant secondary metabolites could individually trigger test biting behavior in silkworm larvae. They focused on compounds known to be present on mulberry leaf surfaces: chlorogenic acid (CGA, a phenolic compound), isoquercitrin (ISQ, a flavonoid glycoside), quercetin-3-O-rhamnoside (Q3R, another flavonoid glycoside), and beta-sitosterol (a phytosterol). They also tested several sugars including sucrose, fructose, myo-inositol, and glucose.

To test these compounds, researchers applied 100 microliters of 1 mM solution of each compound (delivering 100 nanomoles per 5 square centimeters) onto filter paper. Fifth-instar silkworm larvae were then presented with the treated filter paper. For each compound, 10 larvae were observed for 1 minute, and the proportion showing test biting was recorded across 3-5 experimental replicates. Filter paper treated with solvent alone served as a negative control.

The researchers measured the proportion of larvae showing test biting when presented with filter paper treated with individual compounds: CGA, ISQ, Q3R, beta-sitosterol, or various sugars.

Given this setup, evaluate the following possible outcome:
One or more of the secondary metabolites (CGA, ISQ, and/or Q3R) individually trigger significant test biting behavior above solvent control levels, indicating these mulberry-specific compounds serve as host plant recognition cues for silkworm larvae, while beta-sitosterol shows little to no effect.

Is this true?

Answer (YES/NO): NO